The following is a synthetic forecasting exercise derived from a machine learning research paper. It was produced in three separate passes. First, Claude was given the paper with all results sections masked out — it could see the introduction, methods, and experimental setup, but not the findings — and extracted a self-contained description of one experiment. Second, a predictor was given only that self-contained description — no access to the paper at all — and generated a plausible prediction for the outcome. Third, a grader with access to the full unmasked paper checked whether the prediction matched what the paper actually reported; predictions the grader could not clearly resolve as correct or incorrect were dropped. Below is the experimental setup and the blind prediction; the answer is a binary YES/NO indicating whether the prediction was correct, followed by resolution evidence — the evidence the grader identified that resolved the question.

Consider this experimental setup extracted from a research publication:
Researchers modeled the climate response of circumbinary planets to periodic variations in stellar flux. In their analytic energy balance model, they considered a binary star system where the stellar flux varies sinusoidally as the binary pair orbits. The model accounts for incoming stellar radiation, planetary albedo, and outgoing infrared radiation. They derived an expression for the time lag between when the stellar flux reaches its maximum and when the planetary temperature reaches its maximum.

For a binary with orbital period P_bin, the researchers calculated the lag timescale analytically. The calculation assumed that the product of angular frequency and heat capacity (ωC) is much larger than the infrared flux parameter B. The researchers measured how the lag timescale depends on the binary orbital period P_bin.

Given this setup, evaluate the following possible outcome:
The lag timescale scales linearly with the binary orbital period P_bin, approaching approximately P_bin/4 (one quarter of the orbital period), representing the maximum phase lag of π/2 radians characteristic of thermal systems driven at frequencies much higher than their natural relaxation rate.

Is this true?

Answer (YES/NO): YES